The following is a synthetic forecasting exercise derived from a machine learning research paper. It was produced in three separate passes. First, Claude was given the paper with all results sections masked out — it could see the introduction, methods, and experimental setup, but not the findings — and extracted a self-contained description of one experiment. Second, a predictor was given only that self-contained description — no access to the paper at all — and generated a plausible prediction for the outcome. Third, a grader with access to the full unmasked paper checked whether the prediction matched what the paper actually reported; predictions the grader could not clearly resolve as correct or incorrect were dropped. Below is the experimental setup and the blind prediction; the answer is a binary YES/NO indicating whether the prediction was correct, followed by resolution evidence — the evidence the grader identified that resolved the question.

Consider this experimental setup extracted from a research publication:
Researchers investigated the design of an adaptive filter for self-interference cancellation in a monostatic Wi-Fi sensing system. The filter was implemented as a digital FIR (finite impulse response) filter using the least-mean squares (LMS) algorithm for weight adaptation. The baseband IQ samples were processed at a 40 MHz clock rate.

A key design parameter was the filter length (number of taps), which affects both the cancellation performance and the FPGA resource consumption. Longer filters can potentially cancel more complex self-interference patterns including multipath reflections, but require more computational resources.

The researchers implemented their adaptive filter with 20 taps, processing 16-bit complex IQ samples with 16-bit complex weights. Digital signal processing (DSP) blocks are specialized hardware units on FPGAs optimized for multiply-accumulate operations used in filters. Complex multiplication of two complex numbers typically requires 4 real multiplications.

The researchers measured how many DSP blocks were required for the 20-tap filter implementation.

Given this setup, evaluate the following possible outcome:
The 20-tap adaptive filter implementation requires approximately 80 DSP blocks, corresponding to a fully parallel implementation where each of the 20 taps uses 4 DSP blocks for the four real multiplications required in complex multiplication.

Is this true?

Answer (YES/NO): YES